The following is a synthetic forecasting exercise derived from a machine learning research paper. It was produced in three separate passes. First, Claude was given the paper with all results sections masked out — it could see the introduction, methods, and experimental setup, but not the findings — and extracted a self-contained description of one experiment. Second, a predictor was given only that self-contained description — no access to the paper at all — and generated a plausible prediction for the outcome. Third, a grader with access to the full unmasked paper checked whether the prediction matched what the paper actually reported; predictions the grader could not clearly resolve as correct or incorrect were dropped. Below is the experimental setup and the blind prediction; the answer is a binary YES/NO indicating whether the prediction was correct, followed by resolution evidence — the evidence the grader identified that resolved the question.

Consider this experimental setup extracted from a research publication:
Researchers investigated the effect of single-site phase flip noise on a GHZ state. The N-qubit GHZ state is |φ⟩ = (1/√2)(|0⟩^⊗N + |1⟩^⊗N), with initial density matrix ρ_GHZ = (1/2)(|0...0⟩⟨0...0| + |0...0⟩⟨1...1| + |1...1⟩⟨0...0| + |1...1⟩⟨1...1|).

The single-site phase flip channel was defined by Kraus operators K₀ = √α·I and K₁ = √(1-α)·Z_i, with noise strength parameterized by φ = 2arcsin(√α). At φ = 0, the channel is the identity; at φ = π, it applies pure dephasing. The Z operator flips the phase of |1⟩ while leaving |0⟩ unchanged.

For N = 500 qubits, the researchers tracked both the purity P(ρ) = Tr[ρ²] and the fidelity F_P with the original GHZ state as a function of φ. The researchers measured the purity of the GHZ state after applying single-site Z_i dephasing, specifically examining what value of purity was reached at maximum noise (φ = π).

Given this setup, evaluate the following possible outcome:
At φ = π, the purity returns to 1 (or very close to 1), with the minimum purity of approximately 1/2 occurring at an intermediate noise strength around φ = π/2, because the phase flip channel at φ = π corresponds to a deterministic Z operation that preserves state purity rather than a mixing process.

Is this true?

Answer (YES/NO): NO